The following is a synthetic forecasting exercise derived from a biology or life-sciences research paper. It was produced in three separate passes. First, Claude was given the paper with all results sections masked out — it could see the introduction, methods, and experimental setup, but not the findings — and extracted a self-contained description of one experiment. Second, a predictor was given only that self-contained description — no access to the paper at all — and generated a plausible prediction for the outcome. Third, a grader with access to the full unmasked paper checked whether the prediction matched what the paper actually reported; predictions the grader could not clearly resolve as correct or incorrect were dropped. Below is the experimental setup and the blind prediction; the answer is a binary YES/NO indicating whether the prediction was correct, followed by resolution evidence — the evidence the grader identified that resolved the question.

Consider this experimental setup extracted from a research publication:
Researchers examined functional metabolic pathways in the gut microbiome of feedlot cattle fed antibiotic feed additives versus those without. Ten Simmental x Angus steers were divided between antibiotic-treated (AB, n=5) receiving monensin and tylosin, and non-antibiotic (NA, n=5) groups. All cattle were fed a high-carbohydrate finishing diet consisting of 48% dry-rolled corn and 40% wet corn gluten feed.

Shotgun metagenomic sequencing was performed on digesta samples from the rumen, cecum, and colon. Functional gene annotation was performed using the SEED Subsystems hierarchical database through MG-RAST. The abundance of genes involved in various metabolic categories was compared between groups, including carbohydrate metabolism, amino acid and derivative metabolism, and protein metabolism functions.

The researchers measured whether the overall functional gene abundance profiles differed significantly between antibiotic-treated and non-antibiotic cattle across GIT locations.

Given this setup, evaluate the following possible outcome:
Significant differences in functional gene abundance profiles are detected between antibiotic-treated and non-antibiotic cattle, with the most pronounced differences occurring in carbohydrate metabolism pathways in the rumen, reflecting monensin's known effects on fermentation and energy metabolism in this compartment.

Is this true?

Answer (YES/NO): NO